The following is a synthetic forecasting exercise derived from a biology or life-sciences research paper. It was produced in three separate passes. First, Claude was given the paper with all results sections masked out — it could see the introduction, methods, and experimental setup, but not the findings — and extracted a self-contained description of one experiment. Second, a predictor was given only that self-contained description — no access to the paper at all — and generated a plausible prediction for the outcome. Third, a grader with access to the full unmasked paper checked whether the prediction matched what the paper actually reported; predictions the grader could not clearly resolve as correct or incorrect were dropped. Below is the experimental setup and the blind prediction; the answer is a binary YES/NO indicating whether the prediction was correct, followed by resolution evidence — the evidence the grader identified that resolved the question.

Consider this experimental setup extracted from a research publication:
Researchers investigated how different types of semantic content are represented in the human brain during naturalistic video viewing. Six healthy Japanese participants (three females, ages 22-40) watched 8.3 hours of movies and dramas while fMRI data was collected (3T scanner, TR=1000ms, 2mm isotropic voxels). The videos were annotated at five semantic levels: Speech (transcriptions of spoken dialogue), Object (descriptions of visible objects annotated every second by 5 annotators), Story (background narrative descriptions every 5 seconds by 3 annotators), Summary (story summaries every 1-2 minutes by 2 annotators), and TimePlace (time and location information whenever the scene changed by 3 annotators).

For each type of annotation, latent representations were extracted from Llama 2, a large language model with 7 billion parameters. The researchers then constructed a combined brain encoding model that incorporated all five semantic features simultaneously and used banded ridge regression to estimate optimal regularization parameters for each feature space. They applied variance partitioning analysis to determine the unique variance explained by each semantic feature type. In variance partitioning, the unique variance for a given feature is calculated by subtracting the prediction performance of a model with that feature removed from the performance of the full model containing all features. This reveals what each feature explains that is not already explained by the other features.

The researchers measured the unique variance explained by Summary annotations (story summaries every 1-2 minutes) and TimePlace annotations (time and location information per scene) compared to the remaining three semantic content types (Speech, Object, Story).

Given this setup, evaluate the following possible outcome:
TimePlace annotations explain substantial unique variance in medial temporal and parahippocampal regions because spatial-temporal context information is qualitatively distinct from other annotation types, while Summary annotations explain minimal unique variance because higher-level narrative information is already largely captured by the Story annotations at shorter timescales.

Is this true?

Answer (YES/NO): NO